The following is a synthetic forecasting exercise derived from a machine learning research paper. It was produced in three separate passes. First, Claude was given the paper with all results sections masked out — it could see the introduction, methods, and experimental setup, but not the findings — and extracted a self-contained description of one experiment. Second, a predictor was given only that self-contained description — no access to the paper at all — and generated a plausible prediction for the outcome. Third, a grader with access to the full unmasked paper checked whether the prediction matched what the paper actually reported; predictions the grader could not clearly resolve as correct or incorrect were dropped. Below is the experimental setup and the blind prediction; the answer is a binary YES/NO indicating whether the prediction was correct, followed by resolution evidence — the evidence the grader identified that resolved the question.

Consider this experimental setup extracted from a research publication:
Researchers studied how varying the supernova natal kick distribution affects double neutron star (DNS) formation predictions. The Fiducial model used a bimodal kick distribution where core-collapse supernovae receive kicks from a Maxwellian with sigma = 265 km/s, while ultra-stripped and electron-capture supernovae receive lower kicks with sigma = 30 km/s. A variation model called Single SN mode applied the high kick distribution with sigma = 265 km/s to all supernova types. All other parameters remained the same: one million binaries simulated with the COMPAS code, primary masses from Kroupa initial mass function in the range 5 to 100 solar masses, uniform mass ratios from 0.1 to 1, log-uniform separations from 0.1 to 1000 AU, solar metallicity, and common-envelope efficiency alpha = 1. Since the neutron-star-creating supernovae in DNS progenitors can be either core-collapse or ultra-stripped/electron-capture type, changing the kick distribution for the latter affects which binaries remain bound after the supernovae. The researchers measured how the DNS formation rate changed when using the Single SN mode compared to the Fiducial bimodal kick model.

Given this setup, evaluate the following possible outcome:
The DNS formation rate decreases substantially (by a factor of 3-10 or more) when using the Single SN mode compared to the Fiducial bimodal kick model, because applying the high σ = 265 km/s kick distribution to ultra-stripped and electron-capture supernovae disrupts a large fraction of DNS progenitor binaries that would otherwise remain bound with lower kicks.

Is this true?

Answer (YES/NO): NO